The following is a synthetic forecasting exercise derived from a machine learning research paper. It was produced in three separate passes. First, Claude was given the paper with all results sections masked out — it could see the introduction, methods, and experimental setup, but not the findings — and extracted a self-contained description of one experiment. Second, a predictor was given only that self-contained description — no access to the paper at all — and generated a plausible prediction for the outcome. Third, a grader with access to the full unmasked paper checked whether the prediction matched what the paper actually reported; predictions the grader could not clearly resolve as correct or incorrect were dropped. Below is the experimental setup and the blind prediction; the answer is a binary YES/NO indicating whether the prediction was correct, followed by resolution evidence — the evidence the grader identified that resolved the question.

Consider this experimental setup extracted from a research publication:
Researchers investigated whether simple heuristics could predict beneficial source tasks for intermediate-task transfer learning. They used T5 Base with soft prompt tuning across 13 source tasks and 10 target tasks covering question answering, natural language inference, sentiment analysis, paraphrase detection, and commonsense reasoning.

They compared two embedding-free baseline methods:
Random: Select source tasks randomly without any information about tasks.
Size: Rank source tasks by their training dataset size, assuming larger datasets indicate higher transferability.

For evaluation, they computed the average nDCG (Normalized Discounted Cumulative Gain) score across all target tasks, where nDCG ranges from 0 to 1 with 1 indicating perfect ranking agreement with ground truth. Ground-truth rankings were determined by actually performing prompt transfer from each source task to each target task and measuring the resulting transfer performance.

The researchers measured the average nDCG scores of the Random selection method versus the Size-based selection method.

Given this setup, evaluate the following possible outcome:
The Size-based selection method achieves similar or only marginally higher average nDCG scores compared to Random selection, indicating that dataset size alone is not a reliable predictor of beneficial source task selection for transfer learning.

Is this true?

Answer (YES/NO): YES